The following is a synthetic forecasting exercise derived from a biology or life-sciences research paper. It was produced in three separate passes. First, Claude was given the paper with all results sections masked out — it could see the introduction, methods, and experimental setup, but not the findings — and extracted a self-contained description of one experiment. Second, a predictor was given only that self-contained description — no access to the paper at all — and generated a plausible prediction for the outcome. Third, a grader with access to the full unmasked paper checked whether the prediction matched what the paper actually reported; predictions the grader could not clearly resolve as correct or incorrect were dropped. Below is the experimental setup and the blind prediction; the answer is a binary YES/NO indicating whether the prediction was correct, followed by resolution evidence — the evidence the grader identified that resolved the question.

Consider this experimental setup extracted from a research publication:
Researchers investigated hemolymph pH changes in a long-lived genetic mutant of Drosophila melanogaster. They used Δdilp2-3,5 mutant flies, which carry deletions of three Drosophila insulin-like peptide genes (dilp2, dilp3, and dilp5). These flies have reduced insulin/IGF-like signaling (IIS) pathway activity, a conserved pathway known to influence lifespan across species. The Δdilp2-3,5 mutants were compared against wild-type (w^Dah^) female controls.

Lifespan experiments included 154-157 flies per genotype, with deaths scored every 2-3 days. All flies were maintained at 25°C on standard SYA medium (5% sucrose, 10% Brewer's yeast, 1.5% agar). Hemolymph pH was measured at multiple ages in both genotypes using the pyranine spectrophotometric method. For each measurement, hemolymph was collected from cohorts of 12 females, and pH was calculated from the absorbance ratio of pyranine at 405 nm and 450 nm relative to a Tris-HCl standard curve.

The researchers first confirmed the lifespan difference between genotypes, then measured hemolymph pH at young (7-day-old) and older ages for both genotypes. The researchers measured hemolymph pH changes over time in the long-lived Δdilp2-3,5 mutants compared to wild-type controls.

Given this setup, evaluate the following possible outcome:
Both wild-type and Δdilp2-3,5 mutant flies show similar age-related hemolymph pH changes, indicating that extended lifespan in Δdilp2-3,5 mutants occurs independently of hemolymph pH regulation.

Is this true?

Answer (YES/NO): NO